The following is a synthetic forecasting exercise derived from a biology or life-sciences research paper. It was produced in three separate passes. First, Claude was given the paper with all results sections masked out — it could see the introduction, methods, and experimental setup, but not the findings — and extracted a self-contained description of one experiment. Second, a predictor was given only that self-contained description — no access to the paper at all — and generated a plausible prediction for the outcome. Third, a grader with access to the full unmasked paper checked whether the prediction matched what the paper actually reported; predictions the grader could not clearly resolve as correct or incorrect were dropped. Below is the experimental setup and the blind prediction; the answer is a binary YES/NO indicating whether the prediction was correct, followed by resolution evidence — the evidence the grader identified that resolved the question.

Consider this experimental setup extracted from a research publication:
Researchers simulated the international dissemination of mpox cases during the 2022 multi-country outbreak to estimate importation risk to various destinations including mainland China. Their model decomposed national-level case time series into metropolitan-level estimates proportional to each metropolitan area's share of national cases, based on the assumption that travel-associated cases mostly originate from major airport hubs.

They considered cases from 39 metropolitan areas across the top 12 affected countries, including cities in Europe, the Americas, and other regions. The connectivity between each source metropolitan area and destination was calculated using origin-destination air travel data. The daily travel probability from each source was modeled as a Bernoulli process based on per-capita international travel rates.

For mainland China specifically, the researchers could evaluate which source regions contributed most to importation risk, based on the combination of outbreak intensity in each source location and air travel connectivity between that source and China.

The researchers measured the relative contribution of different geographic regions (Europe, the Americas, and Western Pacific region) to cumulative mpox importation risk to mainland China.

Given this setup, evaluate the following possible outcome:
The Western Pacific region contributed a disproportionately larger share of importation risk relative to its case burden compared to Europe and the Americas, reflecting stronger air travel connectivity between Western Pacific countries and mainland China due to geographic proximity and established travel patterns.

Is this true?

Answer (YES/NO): NO